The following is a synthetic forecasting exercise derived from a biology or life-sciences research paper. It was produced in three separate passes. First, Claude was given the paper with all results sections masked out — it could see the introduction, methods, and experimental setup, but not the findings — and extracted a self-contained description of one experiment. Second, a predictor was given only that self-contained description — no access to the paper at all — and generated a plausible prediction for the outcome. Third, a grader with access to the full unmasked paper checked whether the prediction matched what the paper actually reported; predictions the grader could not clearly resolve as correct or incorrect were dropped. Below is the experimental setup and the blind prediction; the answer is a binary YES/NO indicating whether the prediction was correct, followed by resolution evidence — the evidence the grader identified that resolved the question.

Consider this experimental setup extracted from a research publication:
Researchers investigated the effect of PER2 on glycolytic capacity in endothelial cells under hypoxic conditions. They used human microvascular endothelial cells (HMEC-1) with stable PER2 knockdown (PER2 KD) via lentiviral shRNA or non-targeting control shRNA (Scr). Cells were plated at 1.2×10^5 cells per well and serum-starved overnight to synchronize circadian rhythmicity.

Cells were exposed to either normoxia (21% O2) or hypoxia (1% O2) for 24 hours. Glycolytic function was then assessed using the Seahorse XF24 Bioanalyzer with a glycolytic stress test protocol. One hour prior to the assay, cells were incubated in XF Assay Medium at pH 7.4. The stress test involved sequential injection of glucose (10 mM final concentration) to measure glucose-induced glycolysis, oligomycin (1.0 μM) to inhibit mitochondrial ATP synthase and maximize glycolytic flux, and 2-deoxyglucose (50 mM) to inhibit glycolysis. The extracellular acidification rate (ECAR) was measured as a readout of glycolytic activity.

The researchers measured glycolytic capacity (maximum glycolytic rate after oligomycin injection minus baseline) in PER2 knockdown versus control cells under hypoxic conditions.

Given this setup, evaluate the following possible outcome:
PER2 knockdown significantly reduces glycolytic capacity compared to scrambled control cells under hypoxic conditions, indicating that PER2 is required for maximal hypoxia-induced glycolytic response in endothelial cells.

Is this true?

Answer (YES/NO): YES